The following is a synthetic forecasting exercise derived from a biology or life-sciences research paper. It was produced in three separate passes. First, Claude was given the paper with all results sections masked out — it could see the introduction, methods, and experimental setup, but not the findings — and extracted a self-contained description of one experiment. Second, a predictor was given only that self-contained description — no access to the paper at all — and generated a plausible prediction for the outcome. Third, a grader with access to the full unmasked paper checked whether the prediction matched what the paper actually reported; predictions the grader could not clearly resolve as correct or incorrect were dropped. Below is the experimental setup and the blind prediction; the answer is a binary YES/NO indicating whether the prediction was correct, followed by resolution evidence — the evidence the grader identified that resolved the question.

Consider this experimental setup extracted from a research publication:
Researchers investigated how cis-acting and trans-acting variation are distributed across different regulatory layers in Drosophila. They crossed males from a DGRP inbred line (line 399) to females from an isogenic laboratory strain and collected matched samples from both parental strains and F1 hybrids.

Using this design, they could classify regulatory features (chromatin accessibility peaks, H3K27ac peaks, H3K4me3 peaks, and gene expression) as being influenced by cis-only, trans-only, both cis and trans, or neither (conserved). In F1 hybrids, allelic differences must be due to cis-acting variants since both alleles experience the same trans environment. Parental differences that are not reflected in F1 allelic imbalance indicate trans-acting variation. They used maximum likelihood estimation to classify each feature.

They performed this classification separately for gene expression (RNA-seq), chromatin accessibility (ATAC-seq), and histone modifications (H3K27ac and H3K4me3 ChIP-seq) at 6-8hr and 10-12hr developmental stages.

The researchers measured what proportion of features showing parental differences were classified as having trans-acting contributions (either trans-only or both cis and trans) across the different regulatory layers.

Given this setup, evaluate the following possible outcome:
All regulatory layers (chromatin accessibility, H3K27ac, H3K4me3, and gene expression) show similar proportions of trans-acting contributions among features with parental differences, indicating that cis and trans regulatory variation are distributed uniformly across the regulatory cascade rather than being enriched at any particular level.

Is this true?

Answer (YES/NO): NO